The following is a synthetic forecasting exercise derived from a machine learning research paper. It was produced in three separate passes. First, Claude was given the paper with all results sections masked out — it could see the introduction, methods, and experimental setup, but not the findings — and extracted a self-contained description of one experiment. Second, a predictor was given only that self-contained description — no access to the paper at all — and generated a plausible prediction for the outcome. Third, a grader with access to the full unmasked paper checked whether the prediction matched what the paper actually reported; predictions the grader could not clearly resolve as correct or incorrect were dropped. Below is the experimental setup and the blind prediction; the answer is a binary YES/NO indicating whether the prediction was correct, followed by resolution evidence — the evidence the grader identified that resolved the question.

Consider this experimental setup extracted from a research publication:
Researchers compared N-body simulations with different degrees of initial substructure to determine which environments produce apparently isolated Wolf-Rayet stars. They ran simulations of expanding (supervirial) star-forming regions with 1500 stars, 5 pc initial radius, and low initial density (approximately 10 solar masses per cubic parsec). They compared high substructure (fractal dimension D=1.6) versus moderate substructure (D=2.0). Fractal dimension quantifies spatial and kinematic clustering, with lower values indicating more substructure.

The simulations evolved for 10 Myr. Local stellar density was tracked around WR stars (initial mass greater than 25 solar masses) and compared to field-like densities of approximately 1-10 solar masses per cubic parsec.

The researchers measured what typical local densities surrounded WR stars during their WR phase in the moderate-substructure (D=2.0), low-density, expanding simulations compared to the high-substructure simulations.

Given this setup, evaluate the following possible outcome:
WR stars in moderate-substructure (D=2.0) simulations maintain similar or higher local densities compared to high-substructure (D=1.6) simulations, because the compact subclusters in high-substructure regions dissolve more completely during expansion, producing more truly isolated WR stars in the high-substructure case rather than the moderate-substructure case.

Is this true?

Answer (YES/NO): NO